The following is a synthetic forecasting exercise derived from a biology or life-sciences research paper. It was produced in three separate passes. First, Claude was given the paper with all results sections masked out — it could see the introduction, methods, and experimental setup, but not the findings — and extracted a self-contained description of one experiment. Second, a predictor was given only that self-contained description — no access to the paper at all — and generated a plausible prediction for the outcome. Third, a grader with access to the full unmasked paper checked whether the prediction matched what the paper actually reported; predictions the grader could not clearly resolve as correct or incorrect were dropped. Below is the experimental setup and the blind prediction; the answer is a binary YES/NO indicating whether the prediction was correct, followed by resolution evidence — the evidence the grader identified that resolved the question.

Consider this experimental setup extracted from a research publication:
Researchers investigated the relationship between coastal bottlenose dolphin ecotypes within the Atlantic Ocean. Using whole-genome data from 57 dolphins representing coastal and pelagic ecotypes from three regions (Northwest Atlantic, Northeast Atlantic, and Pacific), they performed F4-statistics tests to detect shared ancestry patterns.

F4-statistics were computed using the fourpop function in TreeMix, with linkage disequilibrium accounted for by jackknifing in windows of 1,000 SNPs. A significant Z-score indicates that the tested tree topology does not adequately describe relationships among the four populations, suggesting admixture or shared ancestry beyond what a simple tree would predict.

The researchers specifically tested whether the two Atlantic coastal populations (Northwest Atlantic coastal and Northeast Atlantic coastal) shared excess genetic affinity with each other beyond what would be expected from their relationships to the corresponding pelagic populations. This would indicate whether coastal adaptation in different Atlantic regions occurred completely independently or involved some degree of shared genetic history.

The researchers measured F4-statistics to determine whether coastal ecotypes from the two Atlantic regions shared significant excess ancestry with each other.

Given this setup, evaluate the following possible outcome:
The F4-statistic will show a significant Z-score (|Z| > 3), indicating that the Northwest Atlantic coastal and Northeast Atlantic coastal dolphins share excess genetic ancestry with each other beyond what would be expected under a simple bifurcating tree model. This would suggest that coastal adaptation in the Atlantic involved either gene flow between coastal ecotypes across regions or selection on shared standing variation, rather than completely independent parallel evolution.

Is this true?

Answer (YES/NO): YES